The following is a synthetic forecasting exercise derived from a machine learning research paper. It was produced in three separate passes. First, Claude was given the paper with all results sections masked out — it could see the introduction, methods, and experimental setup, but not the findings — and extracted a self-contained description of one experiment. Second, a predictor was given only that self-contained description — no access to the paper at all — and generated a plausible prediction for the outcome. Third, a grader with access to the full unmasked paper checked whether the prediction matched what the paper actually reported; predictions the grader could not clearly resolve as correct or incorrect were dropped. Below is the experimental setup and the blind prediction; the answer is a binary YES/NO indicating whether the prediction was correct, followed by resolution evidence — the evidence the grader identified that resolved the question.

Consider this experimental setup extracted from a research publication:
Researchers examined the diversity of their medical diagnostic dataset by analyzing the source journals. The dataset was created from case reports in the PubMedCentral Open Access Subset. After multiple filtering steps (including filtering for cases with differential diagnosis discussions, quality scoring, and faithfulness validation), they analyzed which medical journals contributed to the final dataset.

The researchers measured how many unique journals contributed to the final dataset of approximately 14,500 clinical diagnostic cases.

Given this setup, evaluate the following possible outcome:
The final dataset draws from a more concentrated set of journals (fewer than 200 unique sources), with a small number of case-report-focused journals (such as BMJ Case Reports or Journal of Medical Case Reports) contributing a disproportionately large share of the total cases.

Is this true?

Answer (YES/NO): NO